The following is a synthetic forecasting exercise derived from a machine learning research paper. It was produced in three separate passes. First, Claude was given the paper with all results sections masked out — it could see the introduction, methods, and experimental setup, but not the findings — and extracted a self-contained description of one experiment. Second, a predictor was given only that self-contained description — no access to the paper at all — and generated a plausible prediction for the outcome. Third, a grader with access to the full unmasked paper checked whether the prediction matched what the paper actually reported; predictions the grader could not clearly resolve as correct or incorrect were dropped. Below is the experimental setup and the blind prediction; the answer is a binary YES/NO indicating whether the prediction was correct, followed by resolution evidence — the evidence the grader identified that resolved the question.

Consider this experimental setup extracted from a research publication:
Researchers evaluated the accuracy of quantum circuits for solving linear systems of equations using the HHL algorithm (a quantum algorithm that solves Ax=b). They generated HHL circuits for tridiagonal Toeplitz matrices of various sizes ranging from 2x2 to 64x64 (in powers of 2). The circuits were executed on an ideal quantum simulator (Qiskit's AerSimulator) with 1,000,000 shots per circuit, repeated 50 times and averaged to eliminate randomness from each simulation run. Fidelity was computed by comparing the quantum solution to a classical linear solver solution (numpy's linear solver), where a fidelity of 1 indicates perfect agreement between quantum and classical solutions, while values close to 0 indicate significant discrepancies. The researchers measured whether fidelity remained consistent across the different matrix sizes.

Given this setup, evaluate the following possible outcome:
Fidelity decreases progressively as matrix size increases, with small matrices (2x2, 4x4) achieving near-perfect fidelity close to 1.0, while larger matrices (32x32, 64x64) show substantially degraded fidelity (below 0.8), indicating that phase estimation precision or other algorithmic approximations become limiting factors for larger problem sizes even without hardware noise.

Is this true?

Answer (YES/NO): NO